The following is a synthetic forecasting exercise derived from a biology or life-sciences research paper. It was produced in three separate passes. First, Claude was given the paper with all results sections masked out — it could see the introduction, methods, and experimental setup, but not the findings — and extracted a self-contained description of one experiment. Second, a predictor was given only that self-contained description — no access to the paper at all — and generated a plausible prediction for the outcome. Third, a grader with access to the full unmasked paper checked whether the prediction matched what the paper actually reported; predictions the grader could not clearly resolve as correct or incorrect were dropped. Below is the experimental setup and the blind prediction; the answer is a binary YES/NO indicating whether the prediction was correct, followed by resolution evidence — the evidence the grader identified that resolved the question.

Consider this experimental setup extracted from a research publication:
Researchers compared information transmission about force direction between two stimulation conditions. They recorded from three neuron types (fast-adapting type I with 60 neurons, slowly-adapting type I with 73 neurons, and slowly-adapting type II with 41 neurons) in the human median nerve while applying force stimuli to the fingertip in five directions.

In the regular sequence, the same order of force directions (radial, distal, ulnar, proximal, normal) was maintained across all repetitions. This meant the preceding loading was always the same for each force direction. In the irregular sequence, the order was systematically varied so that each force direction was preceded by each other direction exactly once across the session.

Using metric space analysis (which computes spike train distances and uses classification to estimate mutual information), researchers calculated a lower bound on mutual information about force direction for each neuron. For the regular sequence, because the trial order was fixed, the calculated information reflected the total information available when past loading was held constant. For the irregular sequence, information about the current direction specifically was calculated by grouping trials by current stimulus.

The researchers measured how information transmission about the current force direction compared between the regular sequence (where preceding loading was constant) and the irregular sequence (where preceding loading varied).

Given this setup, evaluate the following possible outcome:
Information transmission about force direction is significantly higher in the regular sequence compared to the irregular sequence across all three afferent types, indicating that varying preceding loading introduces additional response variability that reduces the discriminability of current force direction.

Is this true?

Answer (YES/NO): YES